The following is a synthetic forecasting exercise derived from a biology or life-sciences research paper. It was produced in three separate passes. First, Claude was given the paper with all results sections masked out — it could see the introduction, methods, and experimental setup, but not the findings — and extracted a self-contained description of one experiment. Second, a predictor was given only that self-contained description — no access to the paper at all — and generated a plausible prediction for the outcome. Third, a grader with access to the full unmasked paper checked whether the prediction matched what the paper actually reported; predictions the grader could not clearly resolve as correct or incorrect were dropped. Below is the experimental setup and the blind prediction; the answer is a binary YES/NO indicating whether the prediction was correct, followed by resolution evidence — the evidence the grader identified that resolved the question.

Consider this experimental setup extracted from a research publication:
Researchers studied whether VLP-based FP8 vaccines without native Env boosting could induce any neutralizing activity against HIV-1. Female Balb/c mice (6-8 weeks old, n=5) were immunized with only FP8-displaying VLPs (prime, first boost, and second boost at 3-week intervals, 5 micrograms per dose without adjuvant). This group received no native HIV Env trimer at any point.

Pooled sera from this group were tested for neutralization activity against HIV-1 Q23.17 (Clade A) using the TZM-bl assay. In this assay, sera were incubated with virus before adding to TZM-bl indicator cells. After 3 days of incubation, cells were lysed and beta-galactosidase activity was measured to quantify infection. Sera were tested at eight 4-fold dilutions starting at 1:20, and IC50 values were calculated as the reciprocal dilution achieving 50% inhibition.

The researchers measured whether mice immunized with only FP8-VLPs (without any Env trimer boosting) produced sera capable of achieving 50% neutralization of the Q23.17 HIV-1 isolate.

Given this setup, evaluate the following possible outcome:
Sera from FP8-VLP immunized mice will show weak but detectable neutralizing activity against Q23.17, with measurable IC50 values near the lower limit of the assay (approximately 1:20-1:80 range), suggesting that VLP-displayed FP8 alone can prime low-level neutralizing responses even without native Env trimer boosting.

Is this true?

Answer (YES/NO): NO